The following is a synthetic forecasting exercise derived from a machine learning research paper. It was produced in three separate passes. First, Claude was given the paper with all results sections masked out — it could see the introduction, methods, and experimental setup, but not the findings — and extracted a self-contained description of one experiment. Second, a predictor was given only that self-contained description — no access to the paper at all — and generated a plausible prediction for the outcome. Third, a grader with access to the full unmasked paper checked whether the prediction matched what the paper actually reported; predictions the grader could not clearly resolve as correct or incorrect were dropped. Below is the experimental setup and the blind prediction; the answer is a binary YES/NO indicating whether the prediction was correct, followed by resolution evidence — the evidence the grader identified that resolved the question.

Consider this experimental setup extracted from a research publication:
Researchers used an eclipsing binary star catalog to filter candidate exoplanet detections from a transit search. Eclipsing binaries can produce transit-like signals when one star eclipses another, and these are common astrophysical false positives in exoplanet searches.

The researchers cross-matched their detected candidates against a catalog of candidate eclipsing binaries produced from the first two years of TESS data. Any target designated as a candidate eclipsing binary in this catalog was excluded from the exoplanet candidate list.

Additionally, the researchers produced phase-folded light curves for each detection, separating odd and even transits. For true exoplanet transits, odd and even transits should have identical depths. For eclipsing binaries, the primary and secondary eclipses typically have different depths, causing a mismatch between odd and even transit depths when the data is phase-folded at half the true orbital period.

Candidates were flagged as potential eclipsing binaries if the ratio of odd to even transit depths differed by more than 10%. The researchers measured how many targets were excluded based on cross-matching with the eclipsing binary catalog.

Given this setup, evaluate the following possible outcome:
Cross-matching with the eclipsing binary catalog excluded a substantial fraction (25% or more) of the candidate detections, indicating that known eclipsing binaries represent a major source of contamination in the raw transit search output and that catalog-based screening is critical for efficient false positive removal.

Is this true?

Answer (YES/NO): NO